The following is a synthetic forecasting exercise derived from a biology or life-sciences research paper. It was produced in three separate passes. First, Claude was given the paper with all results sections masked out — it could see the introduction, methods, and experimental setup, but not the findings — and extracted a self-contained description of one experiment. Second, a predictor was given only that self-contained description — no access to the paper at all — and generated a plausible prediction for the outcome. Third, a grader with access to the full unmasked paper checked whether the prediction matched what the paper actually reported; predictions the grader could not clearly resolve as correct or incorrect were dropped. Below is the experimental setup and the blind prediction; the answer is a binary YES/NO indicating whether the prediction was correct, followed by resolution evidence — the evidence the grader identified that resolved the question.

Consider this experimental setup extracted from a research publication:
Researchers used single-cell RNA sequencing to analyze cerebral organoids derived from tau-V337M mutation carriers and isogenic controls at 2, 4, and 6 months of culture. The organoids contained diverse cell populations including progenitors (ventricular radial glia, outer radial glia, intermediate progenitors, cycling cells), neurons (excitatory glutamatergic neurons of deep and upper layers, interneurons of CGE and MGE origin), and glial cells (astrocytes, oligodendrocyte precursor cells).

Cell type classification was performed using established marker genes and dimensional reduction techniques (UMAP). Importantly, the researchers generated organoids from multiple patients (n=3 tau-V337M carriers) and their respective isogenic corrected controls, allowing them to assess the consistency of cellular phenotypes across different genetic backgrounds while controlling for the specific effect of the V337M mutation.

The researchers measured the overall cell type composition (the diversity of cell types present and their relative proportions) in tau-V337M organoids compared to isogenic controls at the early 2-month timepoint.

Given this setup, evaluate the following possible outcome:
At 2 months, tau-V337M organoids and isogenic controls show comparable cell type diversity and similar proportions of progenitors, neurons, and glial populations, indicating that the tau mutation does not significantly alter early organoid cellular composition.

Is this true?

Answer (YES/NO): YES